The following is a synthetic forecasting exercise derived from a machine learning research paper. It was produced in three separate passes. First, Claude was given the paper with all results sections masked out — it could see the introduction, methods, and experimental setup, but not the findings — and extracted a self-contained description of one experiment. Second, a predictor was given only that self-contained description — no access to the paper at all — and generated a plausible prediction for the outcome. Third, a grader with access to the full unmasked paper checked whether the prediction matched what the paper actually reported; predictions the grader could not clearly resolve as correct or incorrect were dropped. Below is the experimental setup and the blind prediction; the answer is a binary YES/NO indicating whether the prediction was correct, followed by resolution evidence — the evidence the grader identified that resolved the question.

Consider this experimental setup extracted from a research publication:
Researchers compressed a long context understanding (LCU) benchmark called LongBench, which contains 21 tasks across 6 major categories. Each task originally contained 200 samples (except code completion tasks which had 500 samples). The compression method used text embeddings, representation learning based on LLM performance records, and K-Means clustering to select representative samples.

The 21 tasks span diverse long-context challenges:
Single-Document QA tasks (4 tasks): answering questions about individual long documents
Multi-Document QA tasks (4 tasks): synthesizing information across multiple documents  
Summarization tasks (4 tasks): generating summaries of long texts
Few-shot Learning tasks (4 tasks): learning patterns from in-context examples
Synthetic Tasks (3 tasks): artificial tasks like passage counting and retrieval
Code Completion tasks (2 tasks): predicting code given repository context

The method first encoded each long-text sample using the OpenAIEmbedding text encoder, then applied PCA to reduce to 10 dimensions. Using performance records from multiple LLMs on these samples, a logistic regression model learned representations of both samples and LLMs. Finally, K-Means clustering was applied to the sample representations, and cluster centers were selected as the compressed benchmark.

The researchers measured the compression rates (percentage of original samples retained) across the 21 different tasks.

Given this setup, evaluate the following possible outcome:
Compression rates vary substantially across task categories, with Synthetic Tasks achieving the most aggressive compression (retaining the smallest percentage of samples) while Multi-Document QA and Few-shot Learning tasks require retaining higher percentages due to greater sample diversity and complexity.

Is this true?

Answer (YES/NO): NO